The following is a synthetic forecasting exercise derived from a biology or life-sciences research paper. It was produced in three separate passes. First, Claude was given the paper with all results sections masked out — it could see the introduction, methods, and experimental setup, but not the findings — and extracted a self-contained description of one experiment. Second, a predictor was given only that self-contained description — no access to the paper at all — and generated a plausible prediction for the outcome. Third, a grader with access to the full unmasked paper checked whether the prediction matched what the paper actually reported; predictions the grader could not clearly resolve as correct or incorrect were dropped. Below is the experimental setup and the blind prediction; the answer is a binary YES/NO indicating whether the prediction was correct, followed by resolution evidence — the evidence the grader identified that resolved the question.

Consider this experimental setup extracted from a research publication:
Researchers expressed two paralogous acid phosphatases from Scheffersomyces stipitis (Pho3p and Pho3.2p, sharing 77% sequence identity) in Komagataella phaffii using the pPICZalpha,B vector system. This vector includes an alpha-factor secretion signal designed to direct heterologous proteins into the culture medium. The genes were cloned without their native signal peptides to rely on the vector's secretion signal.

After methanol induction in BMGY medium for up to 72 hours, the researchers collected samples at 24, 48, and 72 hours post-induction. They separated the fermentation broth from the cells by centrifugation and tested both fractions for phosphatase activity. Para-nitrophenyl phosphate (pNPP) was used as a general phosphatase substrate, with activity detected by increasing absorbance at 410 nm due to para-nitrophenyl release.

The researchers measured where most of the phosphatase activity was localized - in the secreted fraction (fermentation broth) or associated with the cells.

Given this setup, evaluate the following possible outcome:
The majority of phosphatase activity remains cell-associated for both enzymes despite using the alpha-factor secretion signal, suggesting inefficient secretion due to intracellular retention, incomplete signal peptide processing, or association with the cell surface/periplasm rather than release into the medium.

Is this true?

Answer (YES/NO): YES